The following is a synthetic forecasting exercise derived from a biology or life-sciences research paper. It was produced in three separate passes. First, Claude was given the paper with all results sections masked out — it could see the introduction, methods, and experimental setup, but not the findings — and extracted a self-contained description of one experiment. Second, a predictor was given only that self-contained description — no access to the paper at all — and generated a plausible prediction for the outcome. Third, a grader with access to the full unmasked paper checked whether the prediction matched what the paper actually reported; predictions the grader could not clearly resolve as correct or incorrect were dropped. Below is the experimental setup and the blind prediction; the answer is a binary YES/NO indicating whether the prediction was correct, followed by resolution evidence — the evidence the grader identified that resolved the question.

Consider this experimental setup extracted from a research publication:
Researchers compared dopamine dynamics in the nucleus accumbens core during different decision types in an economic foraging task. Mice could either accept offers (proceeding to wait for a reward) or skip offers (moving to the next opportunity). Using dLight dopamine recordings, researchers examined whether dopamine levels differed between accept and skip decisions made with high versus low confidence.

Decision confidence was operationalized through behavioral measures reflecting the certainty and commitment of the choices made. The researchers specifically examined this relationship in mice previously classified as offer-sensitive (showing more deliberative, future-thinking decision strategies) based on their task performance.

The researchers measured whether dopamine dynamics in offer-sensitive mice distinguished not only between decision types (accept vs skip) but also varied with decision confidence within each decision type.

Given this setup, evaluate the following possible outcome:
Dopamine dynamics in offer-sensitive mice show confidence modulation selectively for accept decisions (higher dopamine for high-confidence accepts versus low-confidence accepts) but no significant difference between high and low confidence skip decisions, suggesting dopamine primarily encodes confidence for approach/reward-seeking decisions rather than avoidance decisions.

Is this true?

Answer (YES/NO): YES